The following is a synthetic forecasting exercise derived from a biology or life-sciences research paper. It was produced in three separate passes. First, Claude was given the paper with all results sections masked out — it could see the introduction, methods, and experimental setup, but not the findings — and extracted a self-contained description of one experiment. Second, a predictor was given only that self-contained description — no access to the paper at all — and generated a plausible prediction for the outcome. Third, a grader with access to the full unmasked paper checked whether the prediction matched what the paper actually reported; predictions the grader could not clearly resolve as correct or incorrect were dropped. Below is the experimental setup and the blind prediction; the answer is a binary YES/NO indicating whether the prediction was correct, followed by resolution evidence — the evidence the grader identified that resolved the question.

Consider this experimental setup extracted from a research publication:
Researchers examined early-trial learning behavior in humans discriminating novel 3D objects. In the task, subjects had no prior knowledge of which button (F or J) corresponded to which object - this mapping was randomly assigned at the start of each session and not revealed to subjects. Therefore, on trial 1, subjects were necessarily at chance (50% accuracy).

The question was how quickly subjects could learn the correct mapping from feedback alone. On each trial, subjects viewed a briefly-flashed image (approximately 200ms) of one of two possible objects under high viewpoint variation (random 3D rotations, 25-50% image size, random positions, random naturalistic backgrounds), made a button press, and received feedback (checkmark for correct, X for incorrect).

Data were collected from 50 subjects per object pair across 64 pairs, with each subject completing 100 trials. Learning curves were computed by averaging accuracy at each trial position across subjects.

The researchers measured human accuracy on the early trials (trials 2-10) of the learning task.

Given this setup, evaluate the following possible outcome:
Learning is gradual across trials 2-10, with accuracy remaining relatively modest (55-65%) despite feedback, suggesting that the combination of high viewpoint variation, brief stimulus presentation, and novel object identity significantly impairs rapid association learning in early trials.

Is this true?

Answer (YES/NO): NO